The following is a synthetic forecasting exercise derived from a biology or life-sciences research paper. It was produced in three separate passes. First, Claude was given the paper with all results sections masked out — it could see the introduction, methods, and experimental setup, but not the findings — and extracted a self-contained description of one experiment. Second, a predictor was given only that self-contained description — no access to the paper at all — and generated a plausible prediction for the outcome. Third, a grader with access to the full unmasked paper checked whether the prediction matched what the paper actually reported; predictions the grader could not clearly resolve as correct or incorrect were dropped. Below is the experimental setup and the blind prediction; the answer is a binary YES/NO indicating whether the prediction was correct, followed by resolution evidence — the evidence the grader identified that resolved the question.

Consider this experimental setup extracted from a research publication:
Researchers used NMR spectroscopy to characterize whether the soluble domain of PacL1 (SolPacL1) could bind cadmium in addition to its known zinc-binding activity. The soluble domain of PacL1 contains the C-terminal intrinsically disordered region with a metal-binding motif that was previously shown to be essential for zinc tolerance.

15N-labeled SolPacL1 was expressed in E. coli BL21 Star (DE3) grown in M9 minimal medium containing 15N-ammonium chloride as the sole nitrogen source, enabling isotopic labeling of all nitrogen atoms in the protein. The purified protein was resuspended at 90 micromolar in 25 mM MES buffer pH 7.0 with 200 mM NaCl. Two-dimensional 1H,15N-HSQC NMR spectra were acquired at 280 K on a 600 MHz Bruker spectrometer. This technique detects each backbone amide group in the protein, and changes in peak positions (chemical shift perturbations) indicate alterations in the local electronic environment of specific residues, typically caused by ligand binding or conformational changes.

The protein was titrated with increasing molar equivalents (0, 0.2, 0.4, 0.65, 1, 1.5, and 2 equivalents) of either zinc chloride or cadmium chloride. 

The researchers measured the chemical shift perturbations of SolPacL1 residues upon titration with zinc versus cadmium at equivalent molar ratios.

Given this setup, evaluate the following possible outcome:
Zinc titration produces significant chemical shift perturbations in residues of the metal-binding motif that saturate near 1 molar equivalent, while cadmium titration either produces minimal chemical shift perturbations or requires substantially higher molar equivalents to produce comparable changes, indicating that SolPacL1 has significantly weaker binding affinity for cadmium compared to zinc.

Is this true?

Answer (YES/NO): NO